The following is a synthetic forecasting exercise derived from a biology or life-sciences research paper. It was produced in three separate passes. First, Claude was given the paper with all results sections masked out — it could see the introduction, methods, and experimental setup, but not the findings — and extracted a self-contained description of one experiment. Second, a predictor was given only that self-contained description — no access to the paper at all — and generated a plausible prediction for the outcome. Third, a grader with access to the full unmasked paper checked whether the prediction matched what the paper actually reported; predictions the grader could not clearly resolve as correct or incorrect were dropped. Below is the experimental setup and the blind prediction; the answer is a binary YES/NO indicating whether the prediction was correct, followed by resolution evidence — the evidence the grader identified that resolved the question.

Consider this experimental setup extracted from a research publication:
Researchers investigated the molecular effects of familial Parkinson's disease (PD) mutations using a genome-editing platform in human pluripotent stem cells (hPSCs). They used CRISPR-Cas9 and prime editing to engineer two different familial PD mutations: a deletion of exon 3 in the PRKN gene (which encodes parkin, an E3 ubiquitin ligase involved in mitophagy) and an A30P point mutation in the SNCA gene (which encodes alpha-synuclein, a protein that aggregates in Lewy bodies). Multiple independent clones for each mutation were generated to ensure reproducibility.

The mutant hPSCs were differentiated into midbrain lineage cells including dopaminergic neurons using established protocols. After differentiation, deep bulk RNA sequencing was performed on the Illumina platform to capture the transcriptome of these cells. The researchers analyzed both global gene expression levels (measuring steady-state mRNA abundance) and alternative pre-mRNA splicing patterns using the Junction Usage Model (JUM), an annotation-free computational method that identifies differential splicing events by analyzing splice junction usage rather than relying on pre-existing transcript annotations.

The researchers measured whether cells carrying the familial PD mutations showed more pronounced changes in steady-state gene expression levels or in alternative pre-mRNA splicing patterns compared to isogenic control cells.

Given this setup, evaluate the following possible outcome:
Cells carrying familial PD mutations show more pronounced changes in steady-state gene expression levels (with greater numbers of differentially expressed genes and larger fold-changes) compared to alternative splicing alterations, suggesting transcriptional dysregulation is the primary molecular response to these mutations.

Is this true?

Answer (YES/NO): NO